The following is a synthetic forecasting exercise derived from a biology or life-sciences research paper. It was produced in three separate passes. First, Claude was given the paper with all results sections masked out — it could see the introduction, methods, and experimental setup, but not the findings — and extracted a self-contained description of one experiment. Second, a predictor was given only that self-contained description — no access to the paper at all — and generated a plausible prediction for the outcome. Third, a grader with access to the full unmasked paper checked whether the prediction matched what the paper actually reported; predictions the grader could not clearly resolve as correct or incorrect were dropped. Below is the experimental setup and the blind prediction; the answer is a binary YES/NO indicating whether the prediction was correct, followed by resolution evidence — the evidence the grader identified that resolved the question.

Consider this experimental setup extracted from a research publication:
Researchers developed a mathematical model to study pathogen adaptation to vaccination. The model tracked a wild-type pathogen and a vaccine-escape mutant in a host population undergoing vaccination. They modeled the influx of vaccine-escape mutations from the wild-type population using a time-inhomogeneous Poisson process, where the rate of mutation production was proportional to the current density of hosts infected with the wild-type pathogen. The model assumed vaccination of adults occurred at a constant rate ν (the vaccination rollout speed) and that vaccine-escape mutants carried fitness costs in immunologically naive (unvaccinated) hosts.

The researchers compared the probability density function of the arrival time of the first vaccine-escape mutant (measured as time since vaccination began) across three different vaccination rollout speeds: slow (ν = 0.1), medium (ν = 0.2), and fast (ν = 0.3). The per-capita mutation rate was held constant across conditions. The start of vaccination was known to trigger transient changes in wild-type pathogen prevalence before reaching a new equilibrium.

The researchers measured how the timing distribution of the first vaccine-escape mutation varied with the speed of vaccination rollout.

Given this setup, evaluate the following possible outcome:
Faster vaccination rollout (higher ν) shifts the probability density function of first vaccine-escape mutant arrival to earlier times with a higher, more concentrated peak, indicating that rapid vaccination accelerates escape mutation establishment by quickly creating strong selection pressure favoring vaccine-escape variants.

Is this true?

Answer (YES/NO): NO